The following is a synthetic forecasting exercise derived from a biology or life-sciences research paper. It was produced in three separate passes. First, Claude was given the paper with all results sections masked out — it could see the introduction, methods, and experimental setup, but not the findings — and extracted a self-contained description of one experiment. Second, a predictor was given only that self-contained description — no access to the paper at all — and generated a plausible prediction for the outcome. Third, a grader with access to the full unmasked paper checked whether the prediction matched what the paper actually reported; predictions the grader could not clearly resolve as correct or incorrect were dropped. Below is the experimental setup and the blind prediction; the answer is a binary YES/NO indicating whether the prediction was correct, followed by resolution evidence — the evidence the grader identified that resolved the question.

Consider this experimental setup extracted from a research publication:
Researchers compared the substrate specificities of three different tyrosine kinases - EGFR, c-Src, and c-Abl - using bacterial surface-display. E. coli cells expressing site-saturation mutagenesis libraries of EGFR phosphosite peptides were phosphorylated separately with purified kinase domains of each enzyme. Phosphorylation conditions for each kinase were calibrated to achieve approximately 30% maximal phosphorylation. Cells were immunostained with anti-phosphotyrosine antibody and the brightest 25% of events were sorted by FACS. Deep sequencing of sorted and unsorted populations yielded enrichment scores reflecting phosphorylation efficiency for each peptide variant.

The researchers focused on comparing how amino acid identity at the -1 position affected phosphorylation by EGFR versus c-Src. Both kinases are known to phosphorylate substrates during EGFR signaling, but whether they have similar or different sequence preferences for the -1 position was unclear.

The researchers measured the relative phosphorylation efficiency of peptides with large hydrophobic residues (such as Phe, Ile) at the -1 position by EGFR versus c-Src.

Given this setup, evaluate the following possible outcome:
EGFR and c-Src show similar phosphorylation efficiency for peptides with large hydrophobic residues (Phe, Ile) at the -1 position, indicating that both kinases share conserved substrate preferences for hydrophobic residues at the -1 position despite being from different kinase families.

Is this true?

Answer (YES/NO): NO